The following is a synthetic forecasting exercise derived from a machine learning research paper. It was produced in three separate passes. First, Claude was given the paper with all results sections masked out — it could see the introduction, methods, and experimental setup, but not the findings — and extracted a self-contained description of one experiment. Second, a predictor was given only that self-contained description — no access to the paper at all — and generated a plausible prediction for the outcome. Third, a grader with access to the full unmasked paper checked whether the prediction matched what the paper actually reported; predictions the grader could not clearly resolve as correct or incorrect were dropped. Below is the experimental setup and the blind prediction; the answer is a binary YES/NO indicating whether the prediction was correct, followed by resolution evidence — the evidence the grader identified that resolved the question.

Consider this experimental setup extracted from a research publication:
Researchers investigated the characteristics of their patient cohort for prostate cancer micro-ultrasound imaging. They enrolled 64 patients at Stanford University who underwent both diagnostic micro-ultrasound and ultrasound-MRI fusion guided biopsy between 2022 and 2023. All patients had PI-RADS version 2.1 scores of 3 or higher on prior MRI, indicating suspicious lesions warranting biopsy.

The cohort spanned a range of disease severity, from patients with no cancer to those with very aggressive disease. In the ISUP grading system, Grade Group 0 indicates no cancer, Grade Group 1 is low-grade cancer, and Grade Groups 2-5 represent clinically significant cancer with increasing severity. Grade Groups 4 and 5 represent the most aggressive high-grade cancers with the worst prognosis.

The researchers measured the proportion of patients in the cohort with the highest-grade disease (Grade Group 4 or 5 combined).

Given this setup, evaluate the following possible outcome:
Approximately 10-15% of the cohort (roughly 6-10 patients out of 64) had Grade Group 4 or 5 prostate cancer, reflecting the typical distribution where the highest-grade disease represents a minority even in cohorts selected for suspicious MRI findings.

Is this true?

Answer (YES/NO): YES